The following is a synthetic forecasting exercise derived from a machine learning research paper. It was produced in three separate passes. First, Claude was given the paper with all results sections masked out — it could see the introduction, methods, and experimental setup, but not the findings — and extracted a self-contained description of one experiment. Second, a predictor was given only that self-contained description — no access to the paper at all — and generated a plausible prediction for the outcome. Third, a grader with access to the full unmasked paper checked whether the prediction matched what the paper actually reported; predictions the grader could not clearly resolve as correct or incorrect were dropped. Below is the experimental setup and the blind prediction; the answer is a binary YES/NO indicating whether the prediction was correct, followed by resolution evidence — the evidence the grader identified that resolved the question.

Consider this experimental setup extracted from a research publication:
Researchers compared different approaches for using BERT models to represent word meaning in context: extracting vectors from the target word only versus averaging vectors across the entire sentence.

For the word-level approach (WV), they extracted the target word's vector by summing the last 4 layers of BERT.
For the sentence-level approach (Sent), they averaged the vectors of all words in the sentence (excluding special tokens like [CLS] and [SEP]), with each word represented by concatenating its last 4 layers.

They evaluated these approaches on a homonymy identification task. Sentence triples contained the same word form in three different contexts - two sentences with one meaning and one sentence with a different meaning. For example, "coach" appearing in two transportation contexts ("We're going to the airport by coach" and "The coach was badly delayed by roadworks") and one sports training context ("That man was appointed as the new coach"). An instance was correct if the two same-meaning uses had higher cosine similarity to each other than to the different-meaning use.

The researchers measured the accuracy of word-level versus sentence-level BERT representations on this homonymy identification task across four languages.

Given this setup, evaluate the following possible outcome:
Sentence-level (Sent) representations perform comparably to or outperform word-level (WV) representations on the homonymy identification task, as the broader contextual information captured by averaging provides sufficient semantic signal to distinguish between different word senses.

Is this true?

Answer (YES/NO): NO